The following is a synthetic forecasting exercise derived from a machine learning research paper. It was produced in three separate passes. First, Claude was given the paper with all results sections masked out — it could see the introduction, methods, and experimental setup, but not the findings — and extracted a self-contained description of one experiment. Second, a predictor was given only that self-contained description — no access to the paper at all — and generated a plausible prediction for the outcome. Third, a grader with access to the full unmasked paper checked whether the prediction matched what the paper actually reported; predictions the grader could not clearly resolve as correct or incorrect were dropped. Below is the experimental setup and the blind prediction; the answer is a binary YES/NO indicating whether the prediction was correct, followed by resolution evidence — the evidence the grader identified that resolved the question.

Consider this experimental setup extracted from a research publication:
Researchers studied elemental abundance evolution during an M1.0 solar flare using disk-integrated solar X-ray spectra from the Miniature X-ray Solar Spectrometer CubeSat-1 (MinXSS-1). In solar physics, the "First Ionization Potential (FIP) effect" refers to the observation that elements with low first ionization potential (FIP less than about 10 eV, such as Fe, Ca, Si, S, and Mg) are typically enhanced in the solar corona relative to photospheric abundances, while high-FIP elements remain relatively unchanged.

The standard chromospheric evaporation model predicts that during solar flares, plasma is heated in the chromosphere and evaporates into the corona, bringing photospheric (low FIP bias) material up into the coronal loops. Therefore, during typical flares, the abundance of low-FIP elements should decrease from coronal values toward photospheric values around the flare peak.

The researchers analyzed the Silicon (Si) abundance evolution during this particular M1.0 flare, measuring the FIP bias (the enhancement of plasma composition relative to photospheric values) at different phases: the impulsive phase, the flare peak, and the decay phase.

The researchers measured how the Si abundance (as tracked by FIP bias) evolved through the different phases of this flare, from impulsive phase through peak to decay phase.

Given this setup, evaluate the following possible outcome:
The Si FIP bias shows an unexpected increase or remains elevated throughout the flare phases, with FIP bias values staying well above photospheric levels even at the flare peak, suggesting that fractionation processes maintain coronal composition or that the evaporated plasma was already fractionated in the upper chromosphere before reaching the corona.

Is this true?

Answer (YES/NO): NO